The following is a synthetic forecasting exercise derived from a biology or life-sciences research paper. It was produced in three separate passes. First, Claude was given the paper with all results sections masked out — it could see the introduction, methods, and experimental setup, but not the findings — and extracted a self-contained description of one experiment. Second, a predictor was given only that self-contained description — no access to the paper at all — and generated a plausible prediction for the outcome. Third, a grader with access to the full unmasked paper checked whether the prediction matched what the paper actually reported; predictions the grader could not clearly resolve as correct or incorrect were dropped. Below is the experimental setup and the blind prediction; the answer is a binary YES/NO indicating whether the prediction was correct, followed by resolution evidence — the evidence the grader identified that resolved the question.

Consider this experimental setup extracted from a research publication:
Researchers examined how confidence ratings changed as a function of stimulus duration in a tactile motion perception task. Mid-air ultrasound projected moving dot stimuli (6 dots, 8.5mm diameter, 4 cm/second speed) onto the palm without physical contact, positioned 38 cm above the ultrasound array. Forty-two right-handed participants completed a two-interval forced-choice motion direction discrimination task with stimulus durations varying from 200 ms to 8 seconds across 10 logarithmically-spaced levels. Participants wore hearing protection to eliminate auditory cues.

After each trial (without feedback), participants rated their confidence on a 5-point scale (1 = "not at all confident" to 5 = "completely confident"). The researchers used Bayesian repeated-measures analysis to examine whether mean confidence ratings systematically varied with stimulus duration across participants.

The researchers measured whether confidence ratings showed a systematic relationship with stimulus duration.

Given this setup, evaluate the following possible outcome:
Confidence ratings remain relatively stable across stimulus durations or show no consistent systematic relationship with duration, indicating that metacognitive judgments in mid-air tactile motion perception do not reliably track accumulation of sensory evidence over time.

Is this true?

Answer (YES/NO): NO